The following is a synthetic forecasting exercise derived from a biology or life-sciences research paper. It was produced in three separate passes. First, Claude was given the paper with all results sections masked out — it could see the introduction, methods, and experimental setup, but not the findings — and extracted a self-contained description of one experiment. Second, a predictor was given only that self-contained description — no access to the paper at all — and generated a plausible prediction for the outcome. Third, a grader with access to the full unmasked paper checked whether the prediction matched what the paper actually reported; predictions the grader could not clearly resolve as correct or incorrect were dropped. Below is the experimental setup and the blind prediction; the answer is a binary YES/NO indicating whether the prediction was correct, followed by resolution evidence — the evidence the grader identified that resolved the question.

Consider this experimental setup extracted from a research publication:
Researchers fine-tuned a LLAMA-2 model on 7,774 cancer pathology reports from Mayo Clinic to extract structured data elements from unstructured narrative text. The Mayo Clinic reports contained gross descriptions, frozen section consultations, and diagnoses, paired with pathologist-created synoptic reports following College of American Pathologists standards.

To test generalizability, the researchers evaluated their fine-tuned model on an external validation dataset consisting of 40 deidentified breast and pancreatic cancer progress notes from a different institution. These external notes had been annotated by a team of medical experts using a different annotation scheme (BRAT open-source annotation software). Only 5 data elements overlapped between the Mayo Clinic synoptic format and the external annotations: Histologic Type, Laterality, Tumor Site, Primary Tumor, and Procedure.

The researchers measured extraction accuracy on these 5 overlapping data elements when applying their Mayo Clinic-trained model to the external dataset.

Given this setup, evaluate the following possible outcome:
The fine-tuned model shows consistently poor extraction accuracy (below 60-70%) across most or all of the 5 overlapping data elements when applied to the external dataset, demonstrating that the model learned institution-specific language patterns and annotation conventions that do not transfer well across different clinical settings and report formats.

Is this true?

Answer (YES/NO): NO